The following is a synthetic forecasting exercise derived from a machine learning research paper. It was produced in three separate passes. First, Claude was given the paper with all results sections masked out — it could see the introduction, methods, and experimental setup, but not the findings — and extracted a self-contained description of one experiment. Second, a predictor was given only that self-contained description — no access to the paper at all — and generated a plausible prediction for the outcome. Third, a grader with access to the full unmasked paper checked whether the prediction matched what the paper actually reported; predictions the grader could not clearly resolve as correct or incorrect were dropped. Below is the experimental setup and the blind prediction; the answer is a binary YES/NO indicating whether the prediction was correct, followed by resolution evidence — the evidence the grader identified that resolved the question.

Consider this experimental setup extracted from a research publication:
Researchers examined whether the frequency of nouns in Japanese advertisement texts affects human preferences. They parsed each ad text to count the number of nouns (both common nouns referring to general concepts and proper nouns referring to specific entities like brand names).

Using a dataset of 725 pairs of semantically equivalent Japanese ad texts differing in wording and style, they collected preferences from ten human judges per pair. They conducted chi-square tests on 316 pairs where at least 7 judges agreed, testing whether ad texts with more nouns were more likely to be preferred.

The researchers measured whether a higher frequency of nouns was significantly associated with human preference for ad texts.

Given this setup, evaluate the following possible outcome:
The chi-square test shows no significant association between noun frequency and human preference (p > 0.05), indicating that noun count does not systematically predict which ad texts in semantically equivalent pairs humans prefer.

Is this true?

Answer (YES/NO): NO